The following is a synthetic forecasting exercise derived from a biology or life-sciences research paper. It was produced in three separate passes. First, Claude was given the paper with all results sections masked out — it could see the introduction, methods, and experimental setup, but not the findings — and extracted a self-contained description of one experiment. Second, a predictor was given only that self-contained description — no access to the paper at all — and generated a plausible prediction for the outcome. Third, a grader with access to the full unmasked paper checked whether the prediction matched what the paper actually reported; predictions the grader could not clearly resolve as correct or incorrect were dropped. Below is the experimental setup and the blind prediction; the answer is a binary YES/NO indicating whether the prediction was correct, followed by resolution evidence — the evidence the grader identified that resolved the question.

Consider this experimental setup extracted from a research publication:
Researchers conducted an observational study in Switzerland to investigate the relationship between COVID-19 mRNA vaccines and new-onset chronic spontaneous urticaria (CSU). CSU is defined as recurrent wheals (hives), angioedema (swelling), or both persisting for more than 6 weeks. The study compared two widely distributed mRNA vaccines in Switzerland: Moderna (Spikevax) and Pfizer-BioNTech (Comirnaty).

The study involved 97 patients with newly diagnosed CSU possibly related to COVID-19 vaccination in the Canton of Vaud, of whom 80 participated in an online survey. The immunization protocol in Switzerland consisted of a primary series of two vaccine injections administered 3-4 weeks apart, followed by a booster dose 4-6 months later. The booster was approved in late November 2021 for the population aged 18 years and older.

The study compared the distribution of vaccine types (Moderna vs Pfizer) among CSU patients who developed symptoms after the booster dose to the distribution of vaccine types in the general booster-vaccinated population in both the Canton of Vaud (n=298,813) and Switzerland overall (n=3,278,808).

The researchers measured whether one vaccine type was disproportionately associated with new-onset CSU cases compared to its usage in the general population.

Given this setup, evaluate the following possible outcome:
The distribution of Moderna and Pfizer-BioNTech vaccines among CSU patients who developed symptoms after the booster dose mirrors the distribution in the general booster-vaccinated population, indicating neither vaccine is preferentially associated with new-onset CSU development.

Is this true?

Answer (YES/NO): NO